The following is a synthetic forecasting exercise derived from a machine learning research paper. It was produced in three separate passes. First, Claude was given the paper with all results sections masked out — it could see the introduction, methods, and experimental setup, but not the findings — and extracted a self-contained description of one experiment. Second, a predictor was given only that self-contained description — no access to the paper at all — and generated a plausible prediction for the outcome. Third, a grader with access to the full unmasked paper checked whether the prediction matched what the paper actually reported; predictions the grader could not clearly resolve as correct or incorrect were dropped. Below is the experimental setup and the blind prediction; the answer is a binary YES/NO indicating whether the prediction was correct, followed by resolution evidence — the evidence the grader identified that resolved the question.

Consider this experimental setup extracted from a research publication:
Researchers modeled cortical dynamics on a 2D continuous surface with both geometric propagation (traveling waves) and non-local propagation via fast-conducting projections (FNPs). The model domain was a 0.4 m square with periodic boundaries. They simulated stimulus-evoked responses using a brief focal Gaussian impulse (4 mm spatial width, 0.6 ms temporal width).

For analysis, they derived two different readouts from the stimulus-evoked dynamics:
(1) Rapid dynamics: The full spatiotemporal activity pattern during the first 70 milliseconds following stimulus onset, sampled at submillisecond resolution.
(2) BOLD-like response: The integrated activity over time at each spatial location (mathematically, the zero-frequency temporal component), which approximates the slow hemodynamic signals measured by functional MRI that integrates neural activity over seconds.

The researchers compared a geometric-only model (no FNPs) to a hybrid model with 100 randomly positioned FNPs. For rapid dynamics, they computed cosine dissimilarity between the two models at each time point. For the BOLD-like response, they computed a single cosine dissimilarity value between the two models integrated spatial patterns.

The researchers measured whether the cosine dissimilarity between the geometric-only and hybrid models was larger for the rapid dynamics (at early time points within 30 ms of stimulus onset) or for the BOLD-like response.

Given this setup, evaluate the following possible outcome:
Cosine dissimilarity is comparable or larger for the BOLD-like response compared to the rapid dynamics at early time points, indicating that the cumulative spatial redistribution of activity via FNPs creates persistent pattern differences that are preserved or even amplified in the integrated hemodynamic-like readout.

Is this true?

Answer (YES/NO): NO